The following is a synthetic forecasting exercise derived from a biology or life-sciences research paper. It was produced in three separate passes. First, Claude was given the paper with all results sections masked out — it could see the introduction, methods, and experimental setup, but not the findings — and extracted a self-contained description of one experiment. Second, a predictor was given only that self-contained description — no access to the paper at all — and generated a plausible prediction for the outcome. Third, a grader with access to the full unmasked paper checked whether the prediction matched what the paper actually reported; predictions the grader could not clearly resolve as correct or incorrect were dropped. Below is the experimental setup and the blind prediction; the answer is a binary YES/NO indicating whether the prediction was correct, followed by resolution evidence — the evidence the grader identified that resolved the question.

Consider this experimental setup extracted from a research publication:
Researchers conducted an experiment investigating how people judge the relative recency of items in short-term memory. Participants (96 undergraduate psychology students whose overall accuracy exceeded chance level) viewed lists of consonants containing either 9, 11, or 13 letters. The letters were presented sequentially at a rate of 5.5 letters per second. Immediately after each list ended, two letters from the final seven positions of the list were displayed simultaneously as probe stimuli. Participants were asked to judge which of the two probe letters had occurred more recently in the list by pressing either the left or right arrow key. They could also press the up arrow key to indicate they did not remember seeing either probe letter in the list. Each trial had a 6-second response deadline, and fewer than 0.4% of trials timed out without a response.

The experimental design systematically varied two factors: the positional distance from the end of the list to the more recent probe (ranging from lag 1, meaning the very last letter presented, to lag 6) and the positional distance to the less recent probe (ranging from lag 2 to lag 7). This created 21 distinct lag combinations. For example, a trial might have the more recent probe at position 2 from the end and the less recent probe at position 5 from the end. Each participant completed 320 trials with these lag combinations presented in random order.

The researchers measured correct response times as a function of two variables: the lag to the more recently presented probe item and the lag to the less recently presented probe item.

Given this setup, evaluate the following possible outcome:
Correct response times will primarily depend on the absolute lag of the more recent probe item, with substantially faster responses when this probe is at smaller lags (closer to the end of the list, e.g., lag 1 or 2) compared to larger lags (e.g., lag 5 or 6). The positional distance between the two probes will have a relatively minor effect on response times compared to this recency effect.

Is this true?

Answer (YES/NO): YES